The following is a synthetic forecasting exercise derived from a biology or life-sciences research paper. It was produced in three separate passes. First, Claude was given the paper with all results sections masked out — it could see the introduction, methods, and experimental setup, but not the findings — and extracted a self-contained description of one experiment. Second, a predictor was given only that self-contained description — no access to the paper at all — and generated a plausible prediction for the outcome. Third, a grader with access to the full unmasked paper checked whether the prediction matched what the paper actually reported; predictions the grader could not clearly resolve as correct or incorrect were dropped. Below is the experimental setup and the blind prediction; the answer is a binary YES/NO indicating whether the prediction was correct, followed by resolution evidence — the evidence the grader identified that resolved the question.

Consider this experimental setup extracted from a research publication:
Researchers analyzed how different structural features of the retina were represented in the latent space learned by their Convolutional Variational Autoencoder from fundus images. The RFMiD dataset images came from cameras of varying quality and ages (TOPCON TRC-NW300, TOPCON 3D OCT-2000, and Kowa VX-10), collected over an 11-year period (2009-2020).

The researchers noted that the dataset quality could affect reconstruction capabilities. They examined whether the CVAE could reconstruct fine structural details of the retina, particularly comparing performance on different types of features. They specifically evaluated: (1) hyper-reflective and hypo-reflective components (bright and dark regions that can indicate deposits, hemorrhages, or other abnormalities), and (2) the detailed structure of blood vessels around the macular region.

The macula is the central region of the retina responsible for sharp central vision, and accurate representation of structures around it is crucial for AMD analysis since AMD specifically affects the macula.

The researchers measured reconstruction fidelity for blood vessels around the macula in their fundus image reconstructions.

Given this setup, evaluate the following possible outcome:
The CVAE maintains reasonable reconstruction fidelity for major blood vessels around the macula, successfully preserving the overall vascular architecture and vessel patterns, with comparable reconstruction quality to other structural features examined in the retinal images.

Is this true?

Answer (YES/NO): NO